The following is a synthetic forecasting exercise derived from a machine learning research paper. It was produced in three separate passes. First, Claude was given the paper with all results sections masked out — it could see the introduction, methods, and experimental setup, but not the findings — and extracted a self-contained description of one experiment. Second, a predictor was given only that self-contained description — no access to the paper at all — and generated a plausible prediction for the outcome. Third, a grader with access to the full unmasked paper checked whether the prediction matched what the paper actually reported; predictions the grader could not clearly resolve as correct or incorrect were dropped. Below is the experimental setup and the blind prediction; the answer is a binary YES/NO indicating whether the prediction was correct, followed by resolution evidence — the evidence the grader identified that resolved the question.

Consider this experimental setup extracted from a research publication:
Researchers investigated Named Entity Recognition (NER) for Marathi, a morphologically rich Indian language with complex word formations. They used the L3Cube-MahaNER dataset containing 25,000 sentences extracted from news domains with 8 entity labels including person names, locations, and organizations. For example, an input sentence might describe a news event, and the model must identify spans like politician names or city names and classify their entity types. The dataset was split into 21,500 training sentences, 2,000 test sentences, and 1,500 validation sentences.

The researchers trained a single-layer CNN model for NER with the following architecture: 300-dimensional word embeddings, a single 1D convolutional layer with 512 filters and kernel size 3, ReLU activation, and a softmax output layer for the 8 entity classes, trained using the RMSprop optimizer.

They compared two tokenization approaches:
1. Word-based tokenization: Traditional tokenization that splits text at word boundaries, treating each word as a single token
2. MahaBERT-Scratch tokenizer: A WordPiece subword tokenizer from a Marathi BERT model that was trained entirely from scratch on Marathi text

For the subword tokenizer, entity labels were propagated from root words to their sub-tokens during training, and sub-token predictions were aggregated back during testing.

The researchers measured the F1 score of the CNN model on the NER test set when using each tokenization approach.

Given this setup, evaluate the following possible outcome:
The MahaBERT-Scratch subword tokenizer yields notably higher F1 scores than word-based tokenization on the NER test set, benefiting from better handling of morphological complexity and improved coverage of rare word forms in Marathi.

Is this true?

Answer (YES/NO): NO